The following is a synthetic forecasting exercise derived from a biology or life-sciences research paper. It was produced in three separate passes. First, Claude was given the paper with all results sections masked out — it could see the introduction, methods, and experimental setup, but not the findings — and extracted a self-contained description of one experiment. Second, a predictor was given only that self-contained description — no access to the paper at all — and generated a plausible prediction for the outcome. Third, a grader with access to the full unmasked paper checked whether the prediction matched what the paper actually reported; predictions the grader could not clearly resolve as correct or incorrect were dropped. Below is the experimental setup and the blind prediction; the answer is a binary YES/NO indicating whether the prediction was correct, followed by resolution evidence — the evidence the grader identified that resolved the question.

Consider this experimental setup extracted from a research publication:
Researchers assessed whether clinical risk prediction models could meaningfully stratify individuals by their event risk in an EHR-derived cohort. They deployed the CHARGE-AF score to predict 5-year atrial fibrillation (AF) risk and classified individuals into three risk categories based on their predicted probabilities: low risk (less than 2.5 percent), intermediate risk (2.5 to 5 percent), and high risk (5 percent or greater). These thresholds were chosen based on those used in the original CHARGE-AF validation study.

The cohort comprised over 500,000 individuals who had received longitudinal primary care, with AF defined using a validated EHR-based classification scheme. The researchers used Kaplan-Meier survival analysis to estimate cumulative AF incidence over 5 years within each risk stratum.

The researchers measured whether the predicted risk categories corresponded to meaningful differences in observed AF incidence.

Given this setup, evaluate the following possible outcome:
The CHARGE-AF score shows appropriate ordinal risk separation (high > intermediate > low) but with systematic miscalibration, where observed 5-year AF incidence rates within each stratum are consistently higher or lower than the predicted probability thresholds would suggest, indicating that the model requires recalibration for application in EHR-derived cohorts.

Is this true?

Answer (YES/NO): YES